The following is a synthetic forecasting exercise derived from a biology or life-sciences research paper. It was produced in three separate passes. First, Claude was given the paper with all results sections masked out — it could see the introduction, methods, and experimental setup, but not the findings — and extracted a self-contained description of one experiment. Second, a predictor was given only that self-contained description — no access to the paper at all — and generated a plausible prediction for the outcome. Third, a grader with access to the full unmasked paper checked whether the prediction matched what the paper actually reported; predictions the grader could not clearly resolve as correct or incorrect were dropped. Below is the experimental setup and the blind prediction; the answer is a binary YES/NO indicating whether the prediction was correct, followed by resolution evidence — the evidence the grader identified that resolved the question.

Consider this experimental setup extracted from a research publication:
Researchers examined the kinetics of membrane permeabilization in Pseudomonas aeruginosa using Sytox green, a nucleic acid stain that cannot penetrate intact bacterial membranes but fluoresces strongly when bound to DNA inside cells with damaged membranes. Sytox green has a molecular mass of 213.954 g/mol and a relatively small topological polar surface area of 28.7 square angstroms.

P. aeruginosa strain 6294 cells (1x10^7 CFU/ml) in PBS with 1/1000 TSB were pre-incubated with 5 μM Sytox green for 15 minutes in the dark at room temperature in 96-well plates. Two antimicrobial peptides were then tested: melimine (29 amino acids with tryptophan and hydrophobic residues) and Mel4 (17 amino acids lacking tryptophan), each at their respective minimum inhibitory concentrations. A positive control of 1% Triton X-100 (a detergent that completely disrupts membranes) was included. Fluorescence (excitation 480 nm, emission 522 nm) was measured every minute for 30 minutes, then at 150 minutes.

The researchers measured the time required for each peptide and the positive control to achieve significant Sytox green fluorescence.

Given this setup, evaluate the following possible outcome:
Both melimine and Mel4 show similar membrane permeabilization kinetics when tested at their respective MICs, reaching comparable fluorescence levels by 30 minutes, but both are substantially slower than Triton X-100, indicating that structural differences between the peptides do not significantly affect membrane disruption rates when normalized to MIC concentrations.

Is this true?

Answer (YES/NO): NO